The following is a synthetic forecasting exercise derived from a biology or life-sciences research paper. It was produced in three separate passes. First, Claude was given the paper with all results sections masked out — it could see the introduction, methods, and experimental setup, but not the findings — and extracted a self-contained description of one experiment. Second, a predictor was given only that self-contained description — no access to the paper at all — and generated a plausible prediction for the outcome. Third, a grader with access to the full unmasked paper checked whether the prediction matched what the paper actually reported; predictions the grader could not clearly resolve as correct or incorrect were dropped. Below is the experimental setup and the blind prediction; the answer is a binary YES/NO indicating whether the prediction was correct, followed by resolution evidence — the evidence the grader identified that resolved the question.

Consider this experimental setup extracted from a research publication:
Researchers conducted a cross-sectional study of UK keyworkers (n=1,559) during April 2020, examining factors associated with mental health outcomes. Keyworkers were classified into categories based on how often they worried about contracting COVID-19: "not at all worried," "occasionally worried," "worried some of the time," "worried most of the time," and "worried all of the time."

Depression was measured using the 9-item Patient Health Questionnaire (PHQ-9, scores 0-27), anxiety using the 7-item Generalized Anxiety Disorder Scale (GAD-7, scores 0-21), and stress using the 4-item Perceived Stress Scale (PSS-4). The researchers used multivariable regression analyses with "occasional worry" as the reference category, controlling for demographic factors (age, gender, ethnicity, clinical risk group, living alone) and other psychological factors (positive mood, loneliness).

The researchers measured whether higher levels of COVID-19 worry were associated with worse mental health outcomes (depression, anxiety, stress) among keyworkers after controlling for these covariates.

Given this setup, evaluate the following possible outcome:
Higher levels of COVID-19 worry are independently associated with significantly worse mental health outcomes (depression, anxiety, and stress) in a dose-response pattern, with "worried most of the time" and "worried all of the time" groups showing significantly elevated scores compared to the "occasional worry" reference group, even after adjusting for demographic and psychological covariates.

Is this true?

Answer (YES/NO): NO